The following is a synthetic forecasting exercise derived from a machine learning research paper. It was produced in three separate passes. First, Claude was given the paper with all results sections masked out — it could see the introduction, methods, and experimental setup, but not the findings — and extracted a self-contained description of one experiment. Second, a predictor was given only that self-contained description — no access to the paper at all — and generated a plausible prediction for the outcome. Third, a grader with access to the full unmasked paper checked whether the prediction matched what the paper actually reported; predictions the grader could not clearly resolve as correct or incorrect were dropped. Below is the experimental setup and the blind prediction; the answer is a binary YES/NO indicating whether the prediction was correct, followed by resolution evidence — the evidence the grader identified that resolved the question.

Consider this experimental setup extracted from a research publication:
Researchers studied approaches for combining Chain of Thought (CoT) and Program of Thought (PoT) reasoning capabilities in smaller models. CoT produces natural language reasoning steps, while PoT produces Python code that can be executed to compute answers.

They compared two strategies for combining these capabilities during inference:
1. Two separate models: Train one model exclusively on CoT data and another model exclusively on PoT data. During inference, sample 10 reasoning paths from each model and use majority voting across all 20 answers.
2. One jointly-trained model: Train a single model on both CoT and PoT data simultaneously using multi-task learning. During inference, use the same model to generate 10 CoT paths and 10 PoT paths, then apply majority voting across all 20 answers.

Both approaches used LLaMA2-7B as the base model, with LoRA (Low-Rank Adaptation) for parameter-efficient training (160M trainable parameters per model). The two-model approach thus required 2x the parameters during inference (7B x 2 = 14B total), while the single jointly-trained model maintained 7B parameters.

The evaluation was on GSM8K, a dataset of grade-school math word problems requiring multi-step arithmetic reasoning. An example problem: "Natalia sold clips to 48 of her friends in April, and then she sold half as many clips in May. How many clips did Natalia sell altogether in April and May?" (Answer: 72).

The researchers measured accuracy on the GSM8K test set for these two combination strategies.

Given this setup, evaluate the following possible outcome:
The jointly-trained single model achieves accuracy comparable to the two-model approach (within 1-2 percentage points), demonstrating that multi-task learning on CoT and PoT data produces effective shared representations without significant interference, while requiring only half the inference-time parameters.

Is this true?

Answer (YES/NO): NO